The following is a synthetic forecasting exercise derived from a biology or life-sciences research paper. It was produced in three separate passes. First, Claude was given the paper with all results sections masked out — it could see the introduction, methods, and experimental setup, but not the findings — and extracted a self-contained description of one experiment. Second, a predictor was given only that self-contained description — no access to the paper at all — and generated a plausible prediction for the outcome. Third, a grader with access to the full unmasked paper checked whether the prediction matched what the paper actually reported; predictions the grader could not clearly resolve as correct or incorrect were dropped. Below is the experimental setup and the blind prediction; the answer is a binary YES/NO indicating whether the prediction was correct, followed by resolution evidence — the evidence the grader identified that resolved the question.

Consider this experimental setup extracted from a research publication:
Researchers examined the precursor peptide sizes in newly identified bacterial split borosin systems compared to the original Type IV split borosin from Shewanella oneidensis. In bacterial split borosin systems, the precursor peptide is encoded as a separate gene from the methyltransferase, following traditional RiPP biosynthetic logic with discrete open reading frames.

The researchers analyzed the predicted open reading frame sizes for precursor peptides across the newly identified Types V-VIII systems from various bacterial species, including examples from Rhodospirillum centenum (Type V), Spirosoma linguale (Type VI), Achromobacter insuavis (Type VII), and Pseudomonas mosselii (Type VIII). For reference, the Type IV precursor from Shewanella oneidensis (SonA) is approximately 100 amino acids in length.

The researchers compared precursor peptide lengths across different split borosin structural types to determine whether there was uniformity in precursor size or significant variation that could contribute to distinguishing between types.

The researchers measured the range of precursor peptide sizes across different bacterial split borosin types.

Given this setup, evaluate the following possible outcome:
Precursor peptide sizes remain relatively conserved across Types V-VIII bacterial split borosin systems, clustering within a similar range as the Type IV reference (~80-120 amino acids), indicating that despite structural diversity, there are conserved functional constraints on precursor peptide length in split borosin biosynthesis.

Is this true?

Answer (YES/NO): NO